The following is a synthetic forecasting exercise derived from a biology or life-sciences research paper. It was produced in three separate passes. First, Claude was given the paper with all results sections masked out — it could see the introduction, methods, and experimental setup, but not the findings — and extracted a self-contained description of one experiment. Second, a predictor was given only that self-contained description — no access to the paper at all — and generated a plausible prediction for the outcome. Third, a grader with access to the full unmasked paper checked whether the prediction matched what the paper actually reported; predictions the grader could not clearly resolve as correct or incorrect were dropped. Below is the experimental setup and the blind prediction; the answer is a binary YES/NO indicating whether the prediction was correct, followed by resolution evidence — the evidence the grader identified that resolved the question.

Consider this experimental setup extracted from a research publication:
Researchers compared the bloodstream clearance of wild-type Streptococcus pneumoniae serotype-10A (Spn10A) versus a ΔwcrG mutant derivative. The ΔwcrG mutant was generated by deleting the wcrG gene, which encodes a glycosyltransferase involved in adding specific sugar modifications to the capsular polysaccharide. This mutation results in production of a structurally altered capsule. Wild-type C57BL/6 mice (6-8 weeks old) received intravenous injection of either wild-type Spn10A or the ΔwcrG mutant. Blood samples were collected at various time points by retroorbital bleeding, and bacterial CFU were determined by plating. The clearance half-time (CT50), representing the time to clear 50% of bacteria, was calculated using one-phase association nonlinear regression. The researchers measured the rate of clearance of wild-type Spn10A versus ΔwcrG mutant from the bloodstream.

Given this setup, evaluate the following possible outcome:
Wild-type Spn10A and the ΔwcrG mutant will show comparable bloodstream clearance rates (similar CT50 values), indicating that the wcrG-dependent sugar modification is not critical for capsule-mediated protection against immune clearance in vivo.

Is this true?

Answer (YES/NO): NO